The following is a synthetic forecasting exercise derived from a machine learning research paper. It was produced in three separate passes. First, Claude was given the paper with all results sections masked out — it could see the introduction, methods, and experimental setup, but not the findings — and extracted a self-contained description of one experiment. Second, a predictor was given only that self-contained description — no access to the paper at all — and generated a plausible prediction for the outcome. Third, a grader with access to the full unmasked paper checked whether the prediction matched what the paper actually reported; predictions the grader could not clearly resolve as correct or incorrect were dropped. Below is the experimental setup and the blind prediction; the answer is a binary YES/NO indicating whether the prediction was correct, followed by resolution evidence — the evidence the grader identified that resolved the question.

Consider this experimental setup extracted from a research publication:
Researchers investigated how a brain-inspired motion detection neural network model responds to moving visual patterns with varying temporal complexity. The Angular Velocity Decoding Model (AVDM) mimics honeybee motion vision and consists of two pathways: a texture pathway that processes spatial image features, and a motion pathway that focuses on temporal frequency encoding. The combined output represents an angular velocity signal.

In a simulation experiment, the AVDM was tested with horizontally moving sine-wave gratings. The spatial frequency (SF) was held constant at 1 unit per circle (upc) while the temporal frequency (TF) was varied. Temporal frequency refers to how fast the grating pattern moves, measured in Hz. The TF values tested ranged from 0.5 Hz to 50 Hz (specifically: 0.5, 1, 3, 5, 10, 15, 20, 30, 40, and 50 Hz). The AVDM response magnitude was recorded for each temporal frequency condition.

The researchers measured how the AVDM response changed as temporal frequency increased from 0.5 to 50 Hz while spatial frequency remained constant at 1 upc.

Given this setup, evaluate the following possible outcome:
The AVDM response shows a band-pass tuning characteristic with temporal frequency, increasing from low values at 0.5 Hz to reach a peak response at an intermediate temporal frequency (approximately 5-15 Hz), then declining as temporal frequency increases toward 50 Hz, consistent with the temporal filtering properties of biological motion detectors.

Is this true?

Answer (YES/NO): NO